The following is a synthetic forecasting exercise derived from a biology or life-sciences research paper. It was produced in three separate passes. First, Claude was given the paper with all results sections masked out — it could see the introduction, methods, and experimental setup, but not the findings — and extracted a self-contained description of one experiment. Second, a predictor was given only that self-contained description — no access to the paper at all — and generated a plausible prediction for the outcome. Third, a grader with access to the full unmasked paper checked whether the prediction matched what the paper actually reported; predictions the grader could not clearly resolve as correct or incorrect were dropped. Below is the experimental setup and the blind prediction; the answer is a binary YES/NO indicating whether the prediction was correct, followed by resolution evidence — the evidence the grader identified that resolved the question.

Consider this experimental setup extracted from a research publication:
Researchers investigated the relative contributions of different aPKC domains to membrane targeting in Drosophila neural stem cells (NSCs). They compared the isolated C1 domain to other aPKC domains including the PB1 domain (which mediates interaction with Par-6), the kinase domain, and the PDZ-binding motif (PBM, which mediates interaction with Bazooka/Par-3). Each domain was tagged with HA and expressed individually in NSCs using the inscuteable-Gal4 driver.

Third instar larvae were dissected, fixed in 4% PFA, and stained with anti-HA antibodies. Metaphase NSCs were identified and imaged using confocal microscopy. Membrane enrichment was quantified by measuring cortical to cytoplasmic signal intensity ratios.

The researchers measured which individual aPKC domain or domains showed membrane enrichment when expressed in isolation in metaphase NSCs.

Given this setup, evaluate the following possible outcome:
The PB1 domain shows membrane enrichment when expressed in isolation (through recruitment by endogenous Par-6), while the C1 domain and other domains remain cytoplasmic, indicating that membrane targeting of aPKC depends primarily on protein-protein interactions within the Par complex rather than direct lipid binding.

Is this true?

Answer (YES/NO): NO